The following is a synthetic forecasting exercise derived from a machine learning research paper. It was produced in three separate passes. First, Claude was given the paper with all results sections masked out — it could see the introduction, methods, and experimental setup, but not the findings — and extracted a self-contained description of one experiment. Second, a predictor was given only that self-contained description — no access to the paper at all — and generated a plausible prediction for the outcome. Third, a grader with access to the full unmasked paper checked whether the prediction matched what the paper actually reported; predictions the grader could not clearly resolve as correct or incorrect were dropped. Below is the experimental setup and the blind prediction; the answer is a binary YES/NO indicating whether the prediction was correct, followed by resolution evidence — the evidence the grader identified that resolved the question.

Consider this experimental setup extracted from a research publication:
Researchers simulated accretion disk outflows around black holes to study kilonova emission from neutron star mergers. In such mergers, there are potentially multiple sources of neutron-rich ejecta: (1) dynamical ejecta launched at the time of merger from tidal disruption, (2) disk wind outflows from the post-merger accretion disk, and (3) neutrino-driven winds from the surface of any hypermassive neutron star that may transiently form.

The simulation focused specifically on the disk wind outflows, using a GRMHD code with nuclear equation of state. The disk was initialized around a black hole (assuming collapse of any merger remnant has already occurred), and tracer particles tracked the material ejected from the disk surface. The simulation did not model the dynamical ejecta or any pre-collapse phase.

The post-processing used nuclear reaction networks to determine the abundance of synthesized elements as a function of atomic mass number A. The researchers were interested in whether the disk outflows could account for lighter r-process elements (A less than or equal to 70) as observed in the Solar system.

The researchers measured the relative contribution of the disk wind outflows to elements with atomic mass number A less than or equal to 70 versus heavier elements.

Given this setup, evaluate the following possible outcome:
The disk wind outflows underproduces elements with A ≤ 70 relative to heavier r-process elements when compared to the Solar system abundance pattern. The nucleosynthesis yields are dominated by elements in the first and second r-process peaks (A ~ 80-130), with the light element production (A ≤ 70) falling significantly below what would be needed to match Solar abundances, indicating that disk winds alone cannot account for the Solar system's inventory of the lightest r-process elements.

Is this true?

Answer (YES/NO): YES